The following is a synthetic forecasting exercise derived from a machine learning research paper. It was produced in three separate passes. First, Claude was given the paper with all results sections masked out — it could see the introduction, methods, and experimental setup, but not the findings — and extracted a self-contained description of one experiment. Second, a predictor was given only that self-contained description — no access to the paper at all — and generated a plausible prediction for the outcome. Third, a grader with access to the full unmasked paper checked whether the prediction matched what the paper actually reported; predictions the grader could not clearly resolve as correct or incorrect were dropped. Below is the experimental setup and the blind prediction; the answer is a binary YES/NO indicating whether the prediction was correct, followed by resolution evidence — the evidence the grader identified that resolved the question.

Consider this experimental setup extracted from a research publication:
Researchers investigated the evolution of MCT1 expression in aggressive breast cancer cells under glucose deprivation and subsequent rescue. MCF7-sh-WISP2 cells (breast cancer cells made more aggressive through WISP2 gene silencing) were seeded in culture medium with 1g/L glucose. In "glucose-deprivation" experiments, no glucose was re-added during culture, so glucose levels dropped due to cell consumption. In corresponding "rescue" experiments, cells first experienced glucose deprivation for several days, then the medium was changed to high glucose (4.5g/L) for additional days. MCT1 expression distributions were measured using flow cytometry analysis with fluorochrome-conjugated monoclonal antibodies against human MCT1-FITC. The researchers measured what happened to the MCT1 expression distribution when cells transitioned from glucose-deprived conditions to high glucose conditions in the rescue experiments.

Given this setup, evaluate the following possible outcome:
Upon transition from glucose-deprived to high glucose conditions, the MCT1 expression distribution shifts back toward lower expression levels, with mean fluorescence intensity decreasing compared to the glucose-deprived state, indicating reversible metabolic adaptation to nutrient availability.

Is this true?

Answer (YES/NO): YES